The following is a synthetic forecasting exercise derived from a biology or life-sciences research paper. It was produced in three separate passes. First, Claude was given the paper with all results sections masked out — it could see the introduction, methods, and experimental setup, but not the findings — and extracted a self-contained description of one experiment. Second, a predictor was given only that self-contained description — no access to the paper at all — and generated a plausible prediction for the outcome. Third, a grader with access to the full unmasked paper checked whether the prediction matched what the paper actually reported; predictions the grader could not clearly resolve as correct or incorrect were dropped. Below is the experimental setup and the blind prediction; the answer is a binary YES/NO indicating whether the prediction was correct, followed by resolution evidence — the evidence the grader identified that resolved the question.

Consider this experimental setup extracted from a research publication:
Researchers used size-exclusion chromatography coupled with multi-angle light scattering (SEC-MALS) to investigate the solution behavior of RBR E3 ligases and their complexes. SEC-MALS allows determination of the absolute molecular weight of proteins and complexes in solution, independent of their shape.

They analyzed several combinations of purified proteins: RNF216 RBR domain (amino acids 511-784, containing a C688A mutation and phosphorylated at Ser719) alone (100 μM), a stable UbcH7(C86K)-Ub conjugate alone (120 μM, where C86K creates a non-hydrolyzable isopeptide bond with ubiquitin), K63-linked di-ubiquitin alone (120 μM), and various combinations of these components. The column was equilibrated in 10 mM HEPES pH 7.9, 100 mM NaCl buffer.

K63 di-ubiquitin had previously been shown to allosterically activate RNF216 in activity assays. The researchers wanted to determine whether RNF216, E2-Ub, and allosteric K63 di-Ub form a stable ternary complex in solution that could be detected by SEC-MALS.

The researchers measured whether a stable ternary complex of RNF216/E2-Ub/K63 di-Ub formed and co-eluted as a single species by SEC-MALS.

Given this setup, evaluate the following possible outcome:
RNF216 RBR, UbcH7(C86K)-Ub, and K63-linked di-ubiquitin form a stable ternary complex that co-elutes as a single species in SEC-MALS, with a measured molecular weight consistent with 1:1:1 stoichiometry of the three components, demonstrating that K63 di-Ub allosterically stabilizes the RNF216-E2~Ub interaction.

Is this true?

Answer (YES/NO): YES